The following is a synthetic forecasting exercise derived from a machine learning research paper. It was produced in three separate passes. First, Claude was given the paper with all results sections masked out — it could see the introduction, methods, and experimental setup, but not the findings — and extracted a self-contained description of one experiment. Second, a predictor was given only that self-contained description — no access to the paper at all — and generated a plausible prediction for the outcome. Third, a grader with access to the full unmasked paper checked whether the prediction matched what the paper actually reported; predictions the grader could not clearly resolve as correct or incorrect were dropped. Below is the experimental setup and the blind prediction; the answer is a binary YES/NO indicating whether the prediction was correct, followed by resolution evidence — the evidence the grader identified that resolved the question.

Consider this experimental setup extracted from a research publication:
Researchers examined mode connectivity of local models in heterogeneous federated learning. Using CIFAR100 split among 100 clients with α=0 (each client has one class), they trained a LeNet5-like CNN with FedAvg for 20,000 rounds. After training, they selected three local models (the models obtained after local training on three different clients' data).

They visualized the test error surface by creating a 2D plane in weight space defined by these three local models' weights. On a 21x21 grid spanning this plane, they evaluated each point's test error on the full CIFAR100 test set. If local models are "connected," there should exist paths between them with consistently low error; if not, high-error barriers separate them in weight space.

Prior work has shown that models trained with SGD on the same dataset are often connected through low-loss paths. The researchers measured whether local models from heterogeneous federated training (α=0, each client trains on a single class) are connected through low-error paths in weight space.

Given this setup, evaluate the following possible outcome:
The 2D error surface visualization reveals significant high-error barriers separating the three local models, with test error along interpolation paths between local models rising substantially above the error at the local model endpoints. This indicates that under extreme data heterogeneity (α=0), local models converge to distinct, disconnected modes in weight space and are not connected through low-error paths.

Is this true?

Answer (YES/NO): YES